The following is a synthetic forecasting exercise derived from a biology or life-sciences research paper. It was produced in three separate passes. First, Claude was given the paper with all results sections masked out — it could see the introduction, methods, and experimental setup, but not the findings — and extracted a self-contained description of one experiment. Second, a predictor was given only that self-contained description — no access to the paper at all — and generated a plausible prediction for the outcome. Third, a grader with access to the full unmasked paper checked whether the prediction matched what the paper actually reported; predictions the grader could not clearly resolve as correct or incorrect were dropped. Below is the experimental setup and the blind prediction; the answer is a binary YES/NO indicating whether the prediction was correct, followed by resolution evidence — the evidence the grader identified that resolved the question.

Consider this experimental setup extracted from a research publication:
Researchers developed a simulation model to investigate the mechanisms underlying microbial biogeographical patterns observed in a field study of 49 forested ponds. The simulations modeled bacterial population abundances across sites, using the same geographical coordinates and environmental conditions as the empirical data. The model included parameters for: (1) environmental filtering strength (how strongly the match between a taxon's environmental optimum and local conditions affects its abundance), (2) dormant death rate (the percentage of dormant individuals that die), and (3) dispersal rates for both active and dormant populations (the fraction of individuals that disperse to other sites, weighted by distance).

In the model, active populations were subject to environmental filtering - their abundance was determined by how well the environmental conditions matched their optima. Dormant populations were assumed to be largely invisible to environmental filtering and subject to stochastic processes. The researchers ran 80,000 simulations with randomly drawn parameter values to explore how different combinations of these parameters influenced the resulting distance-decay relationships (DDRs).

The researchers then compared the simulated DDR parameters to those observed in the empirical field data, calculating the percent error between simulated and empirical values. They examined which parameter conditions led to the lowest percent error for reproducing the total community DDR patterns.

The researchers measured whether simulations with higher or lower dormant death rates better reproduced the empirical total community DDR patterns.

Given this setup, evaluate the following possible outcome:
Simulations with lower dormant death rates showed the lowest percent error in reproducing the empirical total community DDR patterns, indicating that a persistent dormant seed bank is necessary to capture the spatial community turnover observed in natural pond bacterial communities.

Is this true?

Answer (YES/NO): YES